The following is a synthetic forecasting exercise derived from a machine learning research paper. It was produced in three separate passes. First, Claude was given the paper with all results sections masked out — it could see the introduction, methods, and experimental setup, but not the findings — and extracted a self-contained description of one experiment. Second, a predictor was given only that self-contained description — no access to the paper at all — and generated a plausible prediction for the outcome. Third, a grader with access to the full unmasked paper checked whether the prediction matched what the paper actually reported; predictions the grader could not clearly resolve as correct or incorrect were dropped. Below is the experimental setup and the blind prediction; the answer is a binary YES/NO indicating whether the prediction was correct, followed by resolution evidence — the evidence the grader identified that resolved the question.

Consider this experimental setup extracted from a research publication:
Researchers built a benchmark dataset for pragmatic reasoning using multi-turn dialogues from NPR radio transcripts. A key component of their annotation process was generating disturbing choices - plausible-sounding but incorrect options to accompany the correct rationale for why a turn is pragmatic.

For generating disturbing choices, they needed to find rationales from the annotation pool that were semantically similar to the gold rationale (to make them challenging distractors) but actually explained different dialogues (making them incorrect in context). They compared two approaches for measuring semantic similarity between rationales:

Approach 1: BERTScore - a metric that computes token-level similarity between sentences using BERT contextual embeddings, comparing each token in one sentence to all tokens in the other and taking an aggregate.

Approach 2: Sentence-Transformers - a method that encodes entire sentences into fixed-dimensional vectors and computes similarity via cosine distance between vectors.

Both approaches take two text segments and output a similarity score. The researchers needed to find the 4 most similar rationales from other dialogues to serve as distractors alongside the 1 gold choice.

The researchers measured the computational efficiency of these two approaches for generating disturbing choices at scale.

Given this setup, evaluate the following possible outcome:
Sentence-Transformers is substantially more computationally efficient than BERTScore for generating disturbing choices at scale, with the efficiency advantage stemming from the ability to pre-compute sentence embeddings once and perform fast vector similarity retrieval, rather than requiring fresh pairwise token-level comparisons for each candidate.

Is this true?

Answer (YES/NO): NO